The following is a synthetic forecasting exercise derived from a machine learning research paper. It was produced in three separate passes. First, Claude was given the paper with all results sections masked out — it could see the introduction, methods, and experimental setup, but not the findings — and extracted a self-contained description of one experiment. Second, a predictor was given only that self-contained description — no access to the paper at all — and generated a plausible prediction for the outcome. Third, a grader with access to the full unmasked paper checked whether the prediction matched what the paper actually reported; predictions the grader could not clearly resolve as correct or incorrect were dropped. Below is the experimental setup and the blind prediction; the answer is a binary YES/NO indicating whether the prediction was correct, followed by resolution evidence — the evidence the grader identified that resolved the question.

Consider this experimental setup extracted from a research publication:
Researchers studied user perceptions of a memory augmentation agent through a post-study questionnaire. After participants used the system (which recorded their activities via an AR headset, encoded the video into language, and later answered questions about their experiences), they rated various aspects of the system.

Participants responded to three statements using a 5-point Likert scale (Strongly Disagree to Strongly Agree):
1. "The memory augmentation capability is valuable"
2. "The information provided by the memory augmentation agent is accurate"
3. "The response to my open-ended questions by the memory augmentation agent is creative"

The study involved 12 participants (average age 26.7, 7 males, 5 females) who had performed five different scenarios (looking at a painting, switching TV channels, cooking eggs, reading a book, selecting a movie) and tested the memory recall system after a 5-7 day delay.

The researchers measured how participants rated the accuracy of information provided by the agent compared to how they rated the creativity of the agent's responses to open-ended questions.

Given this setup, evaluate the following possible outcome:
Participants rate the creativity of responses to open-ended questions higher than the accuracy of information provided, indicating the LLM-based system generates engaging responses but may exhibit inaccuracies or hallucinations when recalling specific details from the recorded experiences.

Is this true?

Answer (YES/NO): NO